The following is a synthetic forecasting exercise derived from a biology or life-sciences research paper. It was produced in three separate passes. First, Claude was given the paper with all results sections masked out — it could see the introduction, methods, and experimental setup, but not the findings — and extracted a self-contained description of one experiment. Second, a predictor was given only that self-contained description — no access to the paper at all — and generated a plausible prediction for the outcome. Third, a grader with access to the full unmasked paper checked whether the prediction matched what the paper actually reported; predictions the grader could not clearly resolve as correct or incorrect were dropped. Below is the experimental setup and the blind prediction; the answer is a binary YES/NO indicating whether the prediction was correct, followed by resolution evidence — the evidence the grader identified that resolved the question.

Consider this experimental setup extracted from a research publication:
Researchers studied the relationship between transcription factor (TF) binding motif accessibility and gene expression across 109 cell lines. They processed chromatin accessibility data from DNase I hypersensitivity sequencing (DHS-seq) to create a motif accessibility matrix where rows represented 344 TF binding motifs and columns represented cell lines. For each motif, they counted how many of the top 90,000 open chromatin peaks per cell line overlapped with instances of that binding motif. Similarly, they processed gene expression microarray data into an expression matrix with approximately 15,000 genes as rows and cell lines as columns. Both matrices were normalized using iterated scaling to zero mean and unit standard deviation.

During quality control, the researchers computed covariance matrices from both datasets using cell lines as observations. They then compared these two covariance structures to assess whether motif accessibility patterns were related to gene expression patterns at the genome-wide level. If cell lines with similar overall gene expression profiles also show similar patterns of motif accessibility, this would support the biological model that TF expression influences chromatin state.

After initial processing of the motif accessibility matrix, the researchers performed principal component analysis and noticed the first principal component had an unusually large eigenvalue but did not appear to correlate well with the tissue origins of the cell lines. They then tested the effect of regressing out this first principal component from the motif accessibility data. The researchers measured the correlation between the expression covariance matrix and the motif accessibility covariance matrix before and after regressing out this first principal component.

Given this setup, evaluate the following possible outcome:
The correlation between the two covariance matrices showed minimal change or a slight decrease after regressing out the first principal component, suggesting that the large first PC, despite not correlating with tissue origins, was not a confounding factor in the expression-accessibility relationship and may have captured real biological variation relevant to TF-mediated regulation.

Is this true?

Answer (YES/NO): NO